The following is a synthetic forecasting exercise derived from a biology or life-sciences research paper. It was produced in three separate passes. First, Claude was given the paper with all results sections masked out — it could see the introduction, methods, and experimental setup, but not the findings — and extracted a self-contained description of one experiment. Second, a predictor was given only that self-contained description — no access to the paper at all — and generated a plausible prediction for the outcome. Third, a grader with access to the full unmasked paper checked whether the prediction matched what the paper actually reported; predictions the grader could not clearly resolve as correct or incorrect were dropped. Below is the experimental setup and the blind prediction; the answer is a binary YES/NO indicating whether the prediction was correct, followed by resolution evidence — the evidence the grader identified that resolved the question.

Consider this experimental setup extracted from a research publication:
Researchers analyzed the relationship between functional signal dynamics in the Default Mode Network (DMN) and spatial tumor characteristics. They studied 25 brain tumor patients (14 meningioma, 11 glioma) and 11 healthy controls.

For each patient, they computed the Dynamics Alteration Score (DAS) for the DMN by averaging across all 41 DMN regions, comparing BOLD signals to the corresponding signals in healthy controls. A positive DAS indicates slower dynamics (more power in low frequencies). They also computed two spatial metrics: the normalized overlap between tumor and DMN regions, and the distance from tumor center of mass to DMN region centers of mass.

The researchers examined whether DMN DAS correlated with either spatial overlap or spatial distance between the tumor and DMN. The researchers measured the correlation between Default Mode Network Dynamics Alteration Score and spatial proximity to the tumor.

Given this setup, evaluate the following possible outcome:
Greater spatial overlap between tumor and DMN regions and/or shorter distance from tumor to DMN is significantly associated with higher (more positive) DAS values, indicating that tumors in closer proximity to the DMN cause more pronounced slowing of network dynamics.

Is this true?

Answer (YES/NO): NO